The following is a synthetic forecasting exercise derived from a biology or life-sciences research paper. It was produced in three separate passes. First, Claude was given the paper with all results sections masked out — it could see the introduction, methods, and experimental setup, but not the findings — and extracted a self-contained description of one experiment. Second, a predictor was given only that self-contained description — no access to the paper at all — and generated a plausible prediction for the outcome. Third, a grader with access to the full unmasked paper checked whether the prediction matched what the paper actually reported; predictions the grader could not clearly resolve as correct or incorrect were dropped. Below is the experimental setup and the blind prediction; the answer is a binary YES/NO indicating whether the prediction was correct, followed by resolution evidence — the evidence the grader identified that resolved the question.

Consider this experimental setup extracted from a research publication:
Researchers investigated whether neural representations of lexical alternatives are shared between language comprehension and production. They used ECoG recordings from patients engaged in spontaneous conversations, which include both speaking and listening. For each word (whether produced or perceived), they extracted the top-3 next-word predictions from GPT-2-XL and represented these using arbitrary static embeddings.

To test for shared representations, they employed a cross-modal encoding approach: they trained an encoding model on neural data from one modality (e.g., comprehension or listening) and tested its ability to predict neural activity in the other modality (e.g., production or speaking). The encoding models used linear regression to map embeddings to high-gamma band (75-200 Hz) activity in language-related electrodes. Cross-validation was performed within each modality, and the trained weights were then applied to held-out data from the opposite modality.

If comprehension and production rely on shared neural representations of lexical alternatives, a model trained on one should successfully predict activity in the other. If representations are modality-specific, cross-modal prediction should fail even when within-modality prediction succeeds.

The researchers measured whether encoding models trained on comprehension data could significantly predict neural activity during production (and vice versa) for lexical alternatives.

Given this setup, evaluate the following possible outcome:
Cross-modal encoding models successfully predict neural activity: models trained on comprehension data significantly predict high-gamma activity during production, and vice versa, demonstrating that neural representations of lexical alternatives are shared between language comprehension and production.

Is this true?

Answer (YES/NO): YES